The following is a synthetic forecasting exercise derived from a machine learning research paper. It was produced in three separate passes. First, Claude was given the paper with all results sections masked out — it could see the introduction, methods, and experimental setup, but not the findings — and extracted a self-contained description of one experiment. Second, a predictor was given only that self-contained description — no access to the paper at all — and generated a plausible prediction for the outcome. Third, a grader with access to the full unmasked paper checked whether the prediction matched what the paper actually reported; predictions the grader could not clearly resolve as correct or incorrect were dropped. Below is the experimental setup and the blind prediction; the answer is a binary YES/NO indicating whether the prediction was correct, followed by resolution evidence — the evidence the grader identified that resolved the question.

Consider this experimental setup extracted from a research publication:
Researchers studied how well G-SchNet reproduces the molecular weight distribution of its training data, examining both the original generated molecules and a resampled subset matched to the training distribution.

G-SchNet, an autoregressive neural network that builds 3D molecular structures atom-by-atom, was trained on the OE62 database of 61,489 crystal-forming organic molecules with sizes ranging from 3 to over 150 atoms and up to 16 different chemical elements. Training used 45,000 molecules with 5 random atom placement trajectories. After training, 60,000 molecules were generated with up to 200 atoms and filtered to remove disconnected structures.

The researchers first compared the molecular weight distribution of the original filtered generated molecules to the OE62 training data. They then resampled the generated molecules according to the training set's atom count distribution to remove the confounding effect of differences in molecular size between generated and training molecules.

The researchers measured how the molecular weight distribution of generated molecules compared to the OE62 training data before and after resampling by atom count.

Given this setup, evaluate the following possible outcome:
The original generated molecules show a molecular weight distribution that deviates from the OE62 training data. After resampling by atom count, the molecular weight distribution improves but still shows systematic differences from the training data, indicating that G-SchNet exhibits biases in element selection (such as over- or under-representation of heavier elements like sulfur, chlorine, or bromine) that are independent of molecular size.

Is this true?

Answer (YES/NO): YES